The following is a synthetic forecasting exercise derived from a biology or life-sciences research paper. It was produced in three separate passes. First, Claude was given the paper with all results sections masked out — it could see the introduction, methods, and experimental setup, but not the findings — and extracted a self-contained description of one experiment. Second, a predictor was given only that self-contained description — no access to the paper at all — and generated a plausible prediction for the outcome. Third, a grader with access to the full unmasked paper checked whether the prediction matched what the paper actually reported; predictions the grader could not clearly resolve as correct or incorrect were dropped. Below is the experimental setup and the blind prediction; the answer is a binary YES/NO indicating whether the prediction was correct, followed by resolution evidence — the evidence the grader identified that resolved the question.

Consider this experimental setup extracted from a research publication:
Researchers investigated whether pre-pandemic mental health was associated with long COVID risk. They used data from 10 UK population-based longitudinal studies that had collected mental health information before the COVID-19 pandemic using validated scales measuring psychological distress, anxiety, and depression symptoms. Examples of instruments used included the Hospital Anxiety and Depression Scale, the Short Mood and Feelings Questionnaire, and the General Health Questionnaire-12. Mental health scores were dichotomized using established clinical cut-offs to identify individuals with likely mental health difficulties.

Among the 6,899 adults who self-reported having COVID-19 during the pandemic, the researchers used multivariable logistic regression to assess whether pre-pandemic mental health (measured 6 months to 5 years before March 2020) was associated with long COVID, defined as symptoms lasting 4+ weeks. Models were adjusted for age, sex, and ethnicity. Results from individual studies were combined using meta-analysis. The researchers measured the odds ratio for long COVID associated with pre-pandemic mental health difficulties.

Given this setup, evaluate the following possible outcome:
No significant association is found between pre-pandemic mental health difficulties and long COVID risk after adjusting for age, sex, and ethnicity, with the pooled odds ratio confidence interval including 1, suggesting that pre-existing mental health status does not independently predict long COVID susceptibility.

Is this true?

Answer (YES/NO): NO